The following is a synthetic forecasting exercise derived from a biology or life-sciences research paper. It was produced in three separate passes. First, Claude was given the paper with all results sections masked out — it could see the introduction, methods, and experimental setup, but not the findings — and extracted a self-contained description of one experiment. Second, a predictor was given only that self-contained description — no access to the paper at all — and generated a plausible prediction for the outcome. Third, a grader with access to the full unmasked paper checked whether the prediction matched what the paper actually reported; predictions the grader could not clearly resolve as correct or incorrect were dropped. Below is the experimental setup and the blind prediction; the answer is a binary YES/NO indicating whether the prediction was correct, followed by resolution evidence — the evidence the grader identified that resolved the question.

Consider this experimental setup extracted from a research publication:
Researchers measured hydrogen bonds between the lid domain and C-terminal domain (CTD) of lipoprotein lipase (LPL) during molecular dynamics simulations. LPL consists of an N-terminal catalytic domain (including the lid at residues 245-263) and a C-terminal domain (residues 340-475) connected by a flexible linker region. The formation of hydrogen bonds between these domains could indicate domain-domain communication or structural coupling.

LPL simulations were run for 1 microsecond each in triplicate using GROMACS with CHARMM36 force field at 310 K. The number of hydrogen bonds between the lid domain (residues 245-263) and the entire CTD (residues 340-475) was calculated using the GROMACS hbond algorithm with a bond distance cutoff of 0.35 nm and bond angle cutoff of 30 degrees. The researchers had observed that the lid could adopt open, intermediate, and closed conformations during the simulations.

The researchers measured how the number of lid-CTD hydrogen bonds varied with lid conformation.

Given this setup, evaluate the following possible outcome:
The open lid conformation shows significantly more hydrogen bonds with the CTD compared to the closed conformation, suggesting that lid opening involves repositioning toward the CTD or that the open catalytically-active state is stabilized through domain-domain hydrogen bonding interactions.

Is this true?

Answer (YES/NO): YES